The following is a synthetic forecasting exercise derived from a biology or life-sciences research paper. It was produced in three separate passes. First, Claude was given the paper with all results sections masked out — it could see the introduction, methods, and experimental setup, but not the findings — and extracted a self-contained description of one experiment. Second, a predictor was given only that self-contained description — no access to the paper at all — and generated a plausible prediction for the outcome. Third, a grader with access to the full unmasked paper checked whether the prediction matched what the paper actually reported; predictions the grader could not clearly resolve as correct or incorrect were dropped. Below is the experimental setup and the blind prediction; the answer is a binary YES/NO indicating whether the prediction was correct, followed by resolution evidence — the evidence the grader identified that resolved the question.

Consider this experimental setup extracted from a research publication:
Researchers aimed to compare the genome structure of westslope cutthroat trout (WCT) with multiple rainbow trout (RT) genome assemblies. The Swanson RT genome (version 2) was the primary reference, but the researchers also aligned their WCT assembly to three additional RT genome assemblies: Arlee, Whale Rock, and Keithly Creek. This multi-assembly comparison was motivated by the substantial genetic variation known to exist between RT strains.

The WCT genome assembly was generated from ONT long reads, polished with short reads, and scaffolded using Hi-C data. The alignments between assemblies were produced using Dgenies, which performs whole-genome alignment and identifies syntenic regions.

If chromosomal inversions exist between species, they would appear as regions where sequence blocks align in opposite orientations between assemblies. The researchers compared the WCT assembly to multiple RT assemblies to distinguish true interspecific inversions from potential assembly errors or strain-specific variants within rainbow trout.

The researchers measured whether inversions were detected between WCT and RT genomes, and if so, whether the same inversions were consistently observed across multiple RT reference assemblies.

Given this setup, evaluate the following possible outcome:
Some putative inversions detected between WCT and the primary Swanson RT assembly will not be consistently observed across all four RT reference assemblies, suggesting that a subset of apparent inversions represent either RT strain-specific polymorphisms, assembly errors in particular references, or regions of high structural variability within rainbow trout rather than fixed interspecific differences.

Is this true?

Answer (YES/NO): YES